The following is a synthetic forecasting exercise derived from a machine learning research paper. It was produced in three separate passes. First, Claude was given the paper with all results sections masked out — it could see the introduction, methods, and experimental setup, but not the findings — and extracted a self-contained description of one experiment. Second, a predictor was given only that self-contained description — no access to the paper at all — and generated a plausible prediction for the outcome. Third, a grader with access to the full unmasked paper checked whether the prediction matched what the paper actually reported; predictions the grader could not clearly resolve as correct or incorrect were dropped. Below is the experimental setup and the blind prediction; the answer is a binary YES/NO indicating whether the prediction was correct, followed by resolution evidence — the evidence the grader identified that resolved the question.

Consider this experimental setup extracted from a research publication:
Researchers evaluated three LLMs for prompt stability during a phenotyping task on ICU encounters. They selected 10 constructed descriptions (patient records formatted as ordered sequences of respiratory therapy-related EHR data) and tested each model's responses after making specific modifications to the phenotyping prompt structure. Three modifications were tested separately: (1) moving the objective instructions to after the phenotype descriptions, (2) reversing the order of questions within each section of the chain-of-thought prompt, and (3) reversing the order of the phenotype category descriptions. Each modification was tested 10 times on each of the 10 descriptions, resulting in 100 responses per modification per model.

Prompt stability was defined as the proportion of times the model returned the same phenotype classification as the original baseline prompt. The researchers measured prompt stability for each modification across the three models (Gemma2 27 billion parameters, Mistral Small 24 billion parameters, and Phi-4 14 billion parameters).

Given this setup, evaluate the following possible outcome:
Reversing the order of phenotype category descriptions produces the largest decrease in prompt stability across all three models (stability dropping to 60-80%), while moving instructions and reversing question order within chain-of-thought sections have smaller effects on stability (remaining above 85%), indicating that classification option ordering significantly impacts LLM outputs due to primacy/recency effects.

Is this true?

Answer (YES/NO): NO